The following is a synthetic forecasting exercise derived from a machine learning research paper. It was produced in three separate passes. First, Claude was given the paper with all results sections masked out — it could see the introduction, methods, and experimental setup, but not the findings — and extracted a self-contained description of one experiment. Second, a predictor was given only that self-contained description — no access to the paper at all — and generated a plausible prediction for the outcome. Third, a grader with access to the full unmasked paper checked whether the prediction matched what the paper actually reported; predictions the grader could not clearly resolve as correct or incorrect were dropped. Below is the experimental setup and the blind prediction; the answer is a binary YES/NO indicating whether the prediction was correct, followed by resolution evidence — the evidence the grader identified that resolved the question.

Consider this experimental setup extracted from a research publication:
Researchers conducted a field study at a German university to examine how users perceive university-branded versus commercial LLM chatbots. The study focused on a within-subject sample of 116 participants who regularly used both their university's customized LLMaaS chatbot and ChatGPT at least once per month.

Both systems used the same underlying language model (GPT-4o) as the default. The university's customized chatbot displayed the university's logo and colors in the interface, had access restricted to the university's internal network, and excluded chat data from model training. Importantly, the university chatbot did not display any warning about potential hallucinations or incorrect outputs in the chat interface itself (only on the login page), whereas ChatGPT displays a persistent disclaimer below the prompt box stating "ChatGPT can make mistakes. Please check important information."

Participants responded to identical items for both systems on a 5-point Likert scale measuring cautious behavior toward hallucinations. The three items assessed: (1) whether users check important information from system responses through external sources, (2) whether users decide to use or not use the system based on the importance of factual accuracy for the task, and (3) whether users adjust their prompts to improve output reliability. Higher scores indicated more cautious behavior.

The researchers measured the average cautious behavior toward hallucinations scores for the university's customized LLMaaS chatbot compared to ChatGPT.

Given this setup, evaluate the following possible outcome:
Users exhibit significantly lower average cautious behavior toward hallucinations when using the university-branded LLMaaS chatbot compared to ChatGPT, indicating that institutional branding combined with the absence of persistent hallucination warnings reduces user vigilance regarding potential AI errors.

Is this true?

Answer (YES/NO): NO